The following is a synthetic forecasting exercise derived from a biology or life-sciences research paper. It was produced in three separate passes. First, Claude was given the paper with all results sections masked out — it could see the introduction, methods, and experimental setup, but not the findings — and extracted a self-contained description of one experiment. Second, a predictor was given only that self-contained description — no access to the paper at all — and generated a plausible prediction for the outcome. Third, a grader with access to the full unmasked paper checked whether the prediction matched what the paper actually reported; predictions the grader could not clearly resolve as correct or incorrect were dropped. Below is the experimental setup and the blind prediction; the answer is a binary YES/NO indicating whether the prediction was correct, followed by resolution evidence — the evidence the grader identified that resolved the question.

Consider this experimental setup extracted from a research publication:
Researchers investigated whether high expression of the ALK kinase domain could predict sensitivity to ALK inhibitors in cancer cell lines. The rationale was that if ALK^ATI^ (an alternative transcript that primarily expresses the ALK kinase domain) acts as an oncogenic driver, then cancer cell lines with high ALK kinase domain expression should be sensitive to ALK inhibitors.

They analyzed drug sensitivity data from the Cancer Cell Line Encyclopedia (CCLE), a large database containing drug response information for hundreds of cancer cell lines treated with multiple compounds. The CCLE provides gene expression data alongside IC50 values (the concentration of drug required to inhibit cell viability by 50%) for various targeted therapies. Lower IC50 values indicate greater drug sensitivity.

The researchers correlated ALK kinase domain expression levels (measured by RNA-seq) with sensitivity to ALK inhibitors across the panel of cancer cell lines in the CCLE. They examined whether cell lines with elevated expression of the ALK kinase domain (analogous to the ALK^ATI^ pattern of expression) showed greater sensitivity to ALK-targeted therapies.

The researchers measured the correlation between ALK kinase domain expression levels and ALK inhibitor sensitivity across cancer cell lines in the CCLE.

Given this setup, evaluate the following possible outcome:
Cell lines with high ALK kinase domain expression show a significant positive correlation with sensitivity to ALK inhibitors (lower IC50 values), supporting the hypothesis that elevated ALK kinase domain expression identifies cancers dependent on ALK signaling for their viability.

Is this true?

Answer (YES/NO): NO